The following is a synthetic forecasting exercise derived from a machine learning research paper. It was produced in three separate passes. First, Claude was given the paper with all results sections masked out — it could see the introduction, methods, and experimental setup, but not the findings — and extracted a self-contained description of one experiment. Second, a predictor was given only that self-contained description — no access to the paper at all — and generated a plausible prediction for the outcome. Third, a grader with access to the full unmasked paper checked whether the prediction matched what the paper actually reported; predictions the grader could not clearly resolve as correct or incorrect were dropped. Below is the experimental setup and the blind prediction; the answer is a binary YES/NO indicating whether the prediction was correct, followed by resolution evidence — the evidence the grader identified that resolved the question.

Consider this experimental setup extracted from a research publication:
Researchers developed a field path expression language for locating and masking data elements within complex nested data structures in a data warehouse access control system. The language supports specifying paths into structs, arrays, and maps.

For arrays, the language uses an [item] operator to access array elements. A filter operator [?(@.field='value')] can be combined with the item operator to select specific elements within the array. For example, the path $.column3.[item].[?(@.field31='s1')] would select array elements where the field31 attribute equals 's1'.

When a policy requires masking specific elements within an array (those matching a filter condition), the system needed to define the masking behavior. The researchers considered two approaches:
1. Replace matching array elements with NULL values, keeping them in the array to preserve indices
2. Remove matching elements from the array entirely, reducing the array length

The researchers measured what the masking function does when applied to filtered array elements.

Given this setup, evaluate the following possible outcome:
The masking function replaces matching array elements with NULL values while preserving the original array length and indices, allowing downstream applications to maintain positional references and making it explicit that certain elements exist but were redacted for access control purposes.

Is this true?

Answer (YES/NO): NO